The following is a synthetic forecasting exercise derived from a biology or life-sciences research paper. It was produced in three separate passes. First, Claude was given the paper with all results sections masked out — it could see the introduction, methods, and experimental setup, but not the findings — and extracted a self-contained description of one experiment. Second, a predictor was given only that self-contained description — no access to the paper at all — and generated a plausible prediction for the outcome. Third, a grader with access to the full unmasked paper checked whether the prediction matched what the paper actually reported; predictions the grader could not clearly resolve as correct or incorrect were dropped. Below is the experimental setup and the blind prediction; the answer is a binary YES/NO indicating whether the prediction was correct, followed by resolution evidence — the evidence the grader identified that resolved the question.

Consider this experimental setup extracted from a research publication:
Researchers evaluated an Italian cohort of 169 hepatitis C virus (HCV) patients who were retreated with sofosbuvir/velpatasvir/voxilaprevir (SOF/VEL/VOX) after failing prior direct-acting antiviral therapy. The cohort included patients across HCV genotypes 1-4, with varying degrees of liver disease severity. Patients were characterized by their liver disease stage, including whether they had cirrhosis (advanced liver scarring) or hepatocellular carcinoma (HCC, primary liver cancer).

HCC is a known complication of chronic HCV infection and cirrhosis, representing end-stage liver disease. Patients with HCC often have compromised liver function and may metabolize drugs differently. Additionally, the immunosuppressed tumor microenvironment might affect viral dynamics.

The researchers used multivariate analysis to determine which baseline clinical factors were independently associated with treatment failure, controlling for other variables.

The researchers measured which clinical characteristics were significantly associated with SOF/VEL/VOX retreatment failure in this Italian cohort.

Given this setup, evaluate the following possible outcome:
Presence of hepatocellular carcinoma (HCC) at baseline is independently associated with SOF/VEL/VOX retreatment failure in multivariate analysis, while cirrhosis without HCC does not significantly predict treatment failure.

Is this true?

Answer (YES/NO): NO